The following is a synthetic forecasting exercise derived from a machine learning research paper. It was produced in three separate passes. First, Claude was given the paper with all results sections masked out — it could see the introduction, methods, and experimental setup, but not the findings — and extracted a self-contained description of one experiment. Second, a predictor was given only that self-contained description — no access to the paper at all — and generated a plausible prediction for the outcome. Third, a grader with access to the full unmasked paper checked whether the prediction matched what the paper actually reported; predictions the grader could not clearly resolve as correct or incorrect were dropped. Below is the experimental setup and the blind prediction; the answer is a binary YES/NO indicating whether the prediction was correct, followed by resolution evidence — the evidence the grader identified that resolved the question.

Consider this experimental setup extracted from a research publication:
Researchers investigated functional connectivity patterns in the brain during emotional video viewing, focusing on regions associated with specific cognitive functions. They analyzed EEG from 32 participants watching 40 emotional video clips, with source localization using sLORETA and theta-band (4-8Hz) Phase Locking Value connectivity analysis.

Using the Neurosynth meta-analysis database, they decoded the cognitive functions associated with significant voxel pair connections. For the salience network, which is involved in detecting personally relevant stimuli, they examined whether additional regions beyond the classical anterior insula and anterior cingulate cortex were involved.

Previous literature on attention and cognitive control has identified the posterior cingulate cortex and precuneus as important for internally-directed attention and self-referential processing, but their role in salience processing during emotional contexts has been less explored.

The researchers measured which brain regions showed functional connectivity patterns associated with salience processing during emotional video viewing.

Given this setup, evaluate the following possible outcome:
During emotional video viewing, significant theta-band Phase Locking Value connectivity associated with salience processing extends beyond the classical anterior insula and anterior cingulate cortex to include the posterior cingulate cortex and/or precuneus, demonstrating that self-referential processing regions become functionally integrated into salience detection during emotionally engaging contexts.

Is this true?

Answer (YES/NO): YES